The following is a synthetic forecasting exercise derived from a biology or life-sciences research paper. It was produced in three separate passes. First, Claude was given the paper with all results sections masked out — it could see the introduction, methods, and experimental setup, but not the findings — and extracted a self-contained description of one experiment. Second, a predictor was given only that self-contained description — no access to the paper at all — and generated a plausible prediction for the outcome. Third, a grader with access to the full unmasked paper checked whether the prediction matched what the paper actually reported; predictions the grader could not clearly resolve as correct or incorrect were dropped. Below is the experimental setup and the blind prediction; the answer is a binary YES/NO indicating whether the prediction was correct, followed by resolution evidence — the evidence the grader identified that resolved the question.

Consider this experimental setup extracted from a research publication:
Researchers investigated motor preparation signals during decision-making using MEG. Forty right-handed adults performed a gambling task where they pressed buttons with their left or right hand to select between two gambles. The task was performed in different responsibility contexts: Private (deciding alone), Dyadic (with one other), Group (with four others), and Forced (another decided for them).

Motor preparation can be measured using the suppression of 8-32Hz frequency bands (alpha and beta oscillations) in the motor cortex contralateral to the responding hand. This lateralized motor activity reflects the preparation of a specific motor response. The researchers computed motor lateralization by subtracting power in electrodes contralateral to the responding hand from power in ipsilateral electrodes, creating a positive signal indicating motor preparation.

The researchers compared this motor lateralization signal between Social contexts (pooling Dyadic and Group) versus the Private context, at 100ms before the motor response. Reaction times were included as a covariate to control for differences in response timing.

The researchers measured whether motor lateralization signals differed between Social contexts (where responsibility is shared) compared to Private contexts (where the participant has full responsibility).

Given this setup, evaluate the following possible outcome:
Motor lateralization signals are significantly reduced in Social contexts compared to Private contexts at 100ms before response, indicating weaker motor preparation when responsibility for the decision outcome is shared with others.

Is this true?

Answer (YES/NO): NO